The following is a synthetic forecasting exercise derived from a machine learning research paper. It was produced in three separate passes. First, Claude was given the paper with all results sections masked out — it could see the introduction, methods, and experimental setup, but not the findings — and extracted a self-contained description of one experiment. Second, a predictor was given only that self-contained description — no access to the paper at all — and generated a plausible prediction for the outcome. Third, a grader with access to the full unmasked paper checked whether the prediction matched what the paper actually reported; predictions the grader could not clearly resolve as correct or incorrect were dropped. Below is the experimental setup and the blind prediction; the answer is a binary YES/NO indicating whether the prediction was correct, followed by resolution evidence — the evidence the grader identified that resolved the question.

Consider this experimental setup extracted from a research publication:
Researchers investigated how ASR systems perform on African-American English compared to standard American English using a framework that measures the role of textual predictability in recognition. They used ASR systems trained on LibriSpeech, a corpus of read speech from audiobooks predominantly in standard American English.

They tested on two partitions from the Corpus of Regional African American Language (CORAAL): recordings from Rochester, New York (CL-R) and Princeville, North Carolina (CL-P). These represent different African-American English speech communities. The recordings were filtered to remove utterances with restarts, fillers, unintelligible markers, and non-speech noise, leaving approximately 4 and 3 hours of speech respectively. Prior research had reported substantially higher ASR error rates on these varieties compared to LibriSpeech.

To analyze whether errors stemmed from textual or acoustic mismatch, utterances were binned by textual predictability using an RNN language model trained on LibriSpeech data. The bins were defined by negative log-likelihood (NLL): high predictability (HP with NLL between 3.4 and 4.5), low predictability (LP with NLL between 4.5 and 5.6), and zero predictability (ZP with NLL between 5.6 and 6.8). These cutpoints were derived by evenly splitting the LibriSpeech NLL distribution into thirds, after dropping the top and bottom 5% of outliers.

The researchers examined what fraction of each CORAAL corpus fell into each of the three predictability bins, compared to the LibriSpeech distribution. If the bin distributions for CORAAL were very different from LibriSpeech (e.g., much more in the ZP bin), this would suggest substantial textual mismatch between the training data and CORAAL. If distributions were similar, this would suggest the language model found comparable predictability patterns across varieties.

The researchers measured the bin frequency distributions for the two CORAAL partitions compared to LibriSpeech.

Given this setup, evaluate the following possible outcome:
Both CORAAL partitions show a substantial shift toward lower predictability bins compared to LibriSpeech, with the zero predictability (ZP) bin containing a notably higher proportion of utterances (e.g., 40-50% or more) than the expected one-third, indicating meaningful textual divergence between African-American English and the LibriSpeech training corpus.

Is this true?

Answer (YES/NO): NO